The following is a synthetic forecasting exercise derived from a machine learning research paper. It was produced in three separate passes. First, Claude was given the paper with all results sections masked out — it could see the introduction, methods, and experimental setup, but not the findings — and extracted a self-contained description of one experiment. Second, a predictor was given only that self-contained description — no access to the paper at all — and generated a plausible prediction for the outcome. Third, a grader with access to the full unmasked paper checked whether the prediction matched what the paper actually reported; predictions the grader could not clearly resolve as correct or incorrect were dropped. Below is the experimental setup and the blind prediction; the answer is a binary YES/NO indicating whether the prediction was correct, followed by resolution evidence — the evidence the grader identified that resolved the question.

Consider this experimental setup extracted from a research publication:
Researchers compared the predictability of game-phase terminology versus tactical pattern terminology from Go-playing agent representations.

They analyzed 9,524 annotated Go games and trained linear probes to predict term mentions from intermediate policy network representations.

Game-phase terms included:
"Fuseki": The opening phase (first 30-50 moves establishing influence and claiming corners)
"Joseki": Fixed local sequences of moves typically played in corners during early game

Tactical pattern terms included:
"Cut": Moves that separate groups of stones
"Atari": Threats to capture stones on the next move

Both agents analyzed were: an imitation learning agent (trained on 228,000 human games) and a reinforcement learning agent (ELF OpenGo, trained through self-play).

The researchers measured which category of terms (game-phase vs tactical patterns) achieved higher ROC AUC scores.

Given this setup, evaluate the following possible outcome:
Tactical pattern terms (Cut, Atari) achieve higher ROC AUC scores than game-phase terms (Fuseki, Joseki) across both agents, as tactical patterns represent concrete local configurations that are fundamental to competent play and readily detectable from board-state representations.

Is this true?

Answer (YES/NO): NO